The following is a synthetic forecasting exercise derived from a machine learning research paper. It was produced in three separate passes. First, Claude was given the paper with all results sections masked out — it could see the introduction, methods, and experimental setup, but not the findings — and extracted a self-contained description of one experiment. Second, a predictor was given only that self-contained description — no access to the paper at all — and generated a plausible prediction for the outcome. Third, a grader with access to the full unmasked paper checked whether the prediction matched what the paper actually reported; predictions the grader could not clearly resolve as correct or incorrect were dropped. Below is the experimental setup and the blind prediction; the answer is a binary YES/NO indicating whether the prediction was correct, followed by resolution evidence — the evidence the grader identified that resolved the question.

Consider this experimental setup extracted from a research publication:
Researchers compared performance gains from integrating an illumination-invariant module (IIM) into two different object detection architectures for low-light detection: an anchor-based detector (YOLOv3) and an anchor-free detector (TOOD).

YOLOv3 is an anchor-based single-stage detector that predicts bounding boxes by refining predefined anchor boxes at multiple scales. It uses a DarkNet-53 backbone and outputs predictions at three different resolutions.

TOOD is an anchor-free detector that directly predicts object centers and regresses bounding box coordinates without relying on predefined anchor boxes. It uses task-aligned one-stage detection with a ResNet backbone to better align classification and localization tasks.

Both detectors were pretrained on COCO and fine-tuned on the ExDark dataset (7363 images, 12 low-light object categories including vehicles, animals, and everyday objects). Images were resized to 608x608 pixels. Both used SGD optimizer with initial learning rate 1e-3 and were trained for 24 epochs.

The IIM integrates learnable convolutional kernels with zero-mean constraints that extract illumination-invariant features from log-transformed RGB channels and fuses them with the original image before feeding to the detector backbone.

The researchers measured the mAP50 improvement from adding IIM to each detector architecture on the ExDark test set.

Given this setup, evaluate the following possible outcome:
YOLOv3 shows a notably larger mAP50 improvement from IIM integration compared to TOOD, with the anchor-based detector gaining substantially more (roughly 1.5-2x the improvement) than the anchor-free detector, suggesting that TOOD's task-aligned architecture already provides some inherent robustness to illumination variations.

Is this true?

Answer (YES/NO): NO